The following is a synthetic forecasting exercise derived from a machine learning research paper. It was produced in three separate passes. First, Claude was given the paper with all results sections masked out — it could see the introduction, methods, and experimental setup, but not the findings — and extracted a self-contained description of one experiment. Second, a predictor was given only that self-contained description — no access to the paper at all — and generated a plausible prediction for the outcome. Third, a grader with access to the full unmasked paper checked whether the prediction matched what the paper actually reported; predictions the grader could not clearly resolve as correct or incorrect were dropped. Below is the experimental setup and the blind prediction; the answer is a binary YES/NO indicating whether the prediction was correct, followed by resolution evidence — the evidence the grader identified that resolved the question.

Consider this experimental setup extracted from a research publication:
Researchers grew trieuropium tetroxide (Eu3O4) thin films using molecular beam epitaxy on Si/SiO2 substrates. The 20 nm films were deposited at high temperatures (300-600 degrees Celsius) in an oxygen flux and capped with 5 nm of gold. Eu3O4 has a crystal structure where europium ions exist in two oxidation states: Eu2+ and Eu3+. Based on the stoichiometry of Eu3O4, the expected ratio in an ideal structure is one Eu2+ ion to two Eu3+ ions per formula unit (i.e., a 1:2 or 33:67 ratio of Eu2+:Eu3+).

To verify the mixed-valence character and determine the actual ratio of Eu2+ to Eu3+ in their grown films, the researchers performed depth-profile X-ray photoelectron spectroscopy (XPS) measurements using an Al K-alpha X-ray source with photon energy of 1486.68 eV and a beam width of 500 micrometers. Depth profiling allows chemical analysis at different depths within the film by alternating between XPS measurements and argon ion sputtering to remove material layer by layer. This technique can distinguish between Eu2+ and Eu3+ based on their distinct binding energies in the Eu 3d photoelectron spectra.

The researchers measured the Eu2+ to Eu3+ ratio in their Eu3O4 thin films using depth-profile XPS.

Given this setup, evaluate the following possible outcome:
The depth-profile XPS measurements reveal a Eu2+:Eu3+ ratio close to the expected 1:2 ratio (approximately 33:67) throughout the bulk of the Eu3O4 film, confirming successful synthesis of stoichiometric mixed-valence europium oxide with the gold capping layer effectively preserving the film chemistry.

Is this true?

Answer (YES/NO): NO